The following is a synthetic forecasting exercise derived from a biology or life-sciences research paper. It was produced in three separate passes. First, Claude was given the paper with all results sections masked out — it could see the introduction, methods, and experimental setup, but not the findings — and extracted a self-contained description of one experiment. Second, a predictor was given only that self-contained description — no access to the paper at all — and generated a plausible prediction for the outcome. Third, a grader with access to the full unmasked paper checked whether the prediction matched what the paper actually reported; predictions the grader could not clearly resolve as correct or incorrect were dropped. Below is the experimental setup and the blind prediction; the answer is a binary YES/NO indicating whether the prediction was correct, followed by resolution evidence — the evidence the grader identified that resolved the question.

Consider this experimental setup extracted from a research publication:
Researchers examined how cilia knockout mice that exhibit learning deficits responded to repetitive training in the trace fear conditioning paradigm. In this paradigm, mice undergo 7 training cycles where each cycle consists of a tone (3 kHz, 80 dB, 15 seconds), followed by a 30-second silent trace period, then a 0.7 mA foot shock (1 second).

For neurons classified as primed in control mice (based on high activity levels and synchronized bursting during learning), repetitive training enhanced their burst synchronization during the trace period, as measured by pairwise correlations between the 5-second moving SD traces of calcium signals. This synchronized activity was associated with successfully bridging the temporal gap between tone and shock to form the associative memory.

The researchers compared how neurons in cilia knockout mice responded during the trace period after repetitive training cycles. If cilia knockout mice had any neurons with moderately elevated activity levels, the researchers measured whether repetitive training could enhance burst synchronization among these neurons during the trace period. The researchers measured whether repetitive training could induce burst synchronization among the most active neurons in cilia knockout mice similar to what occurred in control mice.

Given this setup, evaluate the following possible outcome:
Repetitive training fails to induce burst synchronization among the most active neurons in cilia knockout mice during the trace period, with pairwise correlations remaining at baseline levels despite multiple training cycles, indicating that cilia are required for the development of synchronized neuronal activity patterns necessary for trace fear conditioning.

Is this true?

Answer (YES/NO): YES